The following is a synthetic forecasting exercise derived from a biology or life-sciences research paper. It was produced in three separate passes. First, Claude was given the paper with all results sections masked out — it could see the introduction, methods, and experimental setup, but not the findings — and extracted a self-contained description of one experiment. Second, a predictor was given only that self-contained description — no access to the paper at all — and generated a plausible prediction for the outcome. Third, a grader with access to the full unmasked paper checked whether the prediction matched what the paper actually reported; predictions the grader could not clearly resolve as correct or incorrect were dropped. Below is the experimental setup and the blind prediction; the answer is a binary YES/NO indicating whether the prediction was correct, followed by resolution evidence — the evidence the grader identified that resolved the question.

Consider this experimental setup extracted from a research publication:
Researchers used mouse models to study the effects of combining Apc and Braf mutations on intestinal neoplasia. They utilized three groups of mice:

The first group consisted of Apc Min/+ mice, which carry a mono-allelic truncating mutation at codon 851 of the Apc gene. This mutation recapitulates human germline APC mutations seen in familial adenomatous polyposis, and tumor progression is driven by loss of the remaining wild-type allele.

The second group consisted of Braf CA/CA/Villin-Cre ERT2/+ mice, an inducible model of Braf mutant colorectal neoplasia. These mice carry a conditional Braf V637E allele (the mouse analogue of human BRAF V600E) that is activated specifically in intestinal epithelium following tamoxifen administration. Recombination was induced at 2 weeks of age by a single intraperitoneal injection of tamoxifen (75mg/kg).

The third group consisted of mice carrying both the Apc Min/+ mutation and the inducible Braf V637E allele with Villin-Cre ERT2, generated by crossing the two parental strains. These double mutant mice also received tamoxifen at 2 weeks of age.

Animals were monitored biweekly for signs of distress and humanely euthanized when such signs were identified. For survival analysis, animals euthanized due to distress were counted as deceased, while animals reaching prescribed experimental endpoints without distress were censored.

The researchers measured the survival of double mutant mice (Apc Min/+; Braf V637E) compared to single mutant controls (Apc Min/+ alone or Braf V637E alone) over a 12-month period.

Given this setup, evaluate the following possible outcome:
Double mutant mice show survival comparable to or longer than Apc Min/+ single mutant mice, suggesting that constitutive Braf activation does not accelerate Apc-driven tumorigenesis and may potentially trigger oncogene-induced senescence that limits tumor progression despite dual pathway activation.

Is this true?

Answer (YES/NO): NO